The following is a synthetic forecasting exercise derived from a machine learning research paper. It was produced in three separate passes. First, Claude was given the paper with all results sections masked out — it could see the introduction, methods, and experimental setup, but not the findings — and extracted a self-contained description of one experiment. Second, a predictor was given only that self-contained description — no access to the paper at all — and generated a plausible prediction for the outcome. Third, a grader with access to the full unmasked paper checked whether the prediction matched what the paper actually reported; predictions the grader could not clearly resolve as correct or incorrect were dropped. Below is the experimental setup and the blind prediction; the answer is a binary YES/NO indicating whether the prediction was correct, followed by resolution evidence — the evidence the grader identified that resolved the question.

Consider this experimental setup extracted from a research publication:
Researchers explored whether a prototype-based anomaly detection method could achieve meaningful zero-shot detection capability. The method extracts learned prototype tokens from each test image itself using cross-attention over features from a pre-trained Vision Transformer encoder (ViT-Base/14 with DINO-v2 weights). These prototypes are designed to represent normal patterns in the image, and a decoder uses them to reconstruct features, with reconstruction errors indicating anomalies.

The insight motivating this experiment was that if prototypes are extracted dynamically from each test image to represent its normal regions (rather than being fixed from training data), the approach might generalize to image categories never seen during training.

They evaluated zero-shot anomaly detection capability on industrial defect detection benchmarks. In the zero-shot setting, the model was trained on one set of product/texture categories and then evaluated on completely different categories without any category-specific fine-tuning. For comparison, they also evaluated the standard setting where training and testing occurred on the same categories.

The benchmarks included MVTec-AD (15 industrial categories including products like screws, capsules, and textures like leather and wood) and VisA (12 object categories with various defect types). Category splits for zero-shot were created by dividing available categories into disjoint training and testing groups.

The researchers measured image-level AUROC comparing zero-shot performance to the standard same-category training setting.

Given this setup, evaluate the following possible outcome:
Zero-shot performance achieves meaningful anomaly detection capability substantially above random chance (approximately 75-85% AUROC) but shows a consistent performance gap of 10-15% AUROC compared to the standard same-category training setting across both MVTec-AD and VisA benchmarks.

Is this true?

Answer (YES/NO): NO